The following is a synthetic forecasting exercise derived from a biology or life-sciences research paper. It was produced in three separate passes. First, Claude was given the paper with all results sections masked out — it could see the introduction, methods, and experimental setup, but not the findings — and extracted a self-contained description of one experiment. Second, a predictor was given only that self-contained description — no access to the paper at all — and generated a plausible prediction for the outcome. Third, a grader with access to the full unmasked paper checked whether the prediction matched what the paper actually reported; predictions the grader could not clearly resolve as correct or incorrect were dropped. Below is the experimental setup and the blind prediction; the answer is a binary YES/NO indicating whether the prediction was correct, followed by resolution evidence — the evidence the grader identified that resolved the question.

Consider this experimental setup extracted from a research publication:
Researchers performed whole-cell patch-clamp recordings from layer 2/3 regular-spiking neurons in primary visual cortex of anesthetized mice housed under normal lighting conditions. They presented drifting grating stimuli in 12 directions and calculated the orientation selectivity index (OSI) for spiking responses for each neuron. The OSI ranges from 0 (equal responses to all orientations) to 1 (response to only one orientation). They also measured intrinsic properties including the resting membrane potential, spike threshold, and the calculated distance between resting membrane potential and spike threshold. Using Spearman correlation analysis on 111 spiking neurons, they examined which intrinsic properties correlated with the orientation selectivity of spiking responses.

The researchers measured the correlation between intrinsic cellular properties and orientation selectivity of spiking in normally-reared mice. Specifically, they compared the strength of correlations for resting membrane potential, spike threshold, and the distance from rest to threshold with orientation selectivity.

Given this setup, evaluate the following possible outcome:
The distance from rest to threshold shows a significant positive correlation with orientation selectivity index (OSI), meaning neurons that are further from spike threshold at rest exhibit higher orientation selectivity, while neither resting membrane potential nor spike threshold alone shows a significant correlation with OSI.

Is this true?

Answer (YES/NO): NO